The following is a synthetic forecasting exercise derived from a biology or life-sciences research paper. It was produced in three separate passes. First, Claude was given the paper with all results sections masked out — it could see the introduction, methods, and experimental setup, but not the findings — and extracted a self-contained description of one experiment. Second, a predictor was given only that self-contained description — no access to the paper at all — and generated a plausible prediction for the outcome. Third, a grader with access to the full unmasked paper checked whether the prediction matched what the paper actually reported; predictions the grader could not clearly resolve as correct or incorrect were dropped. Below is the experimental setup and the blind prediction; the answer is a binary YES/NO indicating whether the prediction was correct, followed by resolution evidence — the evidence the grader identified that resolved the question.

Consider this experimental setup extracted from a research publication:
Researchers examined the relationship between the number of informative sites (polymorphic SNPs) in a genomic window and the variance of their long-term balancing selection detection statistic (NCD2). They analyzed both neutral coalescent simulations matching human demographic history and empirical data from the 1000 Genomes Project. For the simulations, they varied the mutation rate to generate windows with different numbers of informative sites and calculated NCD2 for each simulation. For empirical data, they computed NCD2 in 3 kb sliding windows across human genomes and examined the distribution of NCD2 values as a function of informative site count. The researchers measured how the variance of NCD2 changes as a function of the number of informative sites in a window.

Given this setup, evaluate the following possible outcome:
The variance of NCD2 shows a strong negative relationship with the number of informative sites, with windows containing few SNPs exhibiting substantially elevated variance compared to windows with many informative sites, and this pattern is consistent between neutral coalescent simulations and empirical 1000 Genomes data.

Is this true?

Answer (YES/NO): YES